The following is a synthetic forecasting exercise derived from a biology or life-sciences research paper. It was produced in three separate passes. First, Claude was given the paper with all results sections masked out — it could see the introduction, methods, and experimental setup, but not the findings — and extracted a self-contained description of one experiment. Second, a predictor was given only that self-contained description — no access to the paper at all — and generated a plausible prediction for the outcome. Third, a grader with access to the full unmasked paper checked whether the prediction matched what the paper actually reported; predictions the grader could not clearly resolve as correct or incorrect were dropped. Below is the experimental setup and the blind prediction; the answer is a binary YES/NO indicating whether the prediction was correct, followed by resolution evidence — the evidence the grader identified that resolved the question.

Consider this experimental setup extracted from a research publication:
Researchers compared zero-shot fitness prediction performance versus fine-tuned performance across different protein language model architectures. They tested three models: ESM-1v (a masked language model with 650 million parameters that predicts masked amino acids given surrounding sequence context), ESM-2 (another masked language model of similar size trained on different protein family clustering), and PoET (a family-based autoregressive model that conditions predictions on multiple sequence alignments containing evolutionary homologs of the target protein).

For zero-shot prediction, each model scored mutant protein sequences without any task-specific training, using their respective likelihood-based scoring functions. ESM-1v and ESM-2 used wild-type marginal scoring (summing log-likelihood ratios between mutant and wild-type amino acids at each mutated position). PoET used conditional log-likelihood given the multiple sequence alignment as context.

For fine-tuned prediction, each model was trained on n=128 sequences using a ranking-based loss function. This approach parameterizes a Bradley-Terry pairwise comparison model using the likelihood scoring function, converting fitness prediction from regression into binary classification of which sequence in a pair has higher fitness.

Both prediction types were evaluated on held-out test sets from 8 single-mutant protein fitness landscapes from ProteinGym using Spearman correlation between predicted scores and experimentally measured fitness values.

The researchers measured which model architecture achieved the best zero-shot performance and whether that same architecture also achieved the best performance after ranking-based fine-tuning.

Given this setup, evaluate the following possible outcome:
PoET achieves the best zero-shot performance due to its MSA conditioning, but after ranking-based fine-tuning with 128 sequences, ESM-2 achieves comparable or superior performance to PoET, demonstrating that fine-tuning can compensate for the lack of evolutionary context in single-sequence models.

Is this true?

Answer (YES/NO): NO